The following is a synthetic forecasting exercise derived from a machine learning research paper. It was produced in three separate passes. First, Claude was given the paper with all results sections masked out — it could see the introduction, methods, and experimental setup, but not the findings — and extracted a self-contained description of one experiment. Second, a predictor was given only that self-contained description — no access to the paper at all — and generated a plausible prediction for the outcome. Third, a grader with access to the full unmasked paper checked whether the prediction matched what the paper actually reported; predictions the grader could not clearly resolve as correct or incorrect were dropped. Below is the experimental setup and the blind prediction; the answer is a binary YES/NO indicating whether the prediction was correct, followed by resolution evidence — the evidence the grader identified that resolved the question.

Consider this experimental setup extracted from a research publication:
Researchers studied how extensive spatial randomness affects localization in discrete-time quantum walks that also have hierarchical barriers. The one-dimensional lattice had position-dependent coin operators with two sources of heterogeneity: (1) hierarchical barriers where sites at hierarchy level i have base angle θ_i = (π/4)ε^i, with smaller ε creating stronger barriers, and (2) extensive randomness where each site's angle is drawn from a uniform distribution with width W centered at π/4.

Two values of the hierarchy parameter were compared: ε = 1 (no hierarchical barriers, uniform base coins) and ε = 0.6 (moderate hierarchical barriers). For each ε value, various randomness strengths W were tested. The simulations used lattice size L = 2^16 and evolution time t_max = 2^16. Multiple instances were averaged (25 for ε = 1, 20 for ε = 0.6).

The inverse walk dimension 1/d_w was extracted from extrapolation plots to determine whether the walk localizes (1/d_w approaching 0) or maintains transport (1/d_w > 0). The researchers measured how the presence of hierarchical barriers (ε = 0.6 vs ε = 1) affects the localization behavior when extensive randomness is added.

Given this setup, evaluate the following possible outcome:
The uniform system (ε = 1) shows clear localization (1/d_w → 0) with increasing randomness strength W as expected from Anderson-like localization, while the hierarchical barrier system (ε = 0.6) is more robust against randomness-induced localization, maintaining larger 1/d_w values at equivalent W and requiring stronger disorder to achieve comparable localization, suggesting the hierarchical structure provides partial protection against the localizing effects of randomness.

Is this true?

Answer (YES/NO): NO